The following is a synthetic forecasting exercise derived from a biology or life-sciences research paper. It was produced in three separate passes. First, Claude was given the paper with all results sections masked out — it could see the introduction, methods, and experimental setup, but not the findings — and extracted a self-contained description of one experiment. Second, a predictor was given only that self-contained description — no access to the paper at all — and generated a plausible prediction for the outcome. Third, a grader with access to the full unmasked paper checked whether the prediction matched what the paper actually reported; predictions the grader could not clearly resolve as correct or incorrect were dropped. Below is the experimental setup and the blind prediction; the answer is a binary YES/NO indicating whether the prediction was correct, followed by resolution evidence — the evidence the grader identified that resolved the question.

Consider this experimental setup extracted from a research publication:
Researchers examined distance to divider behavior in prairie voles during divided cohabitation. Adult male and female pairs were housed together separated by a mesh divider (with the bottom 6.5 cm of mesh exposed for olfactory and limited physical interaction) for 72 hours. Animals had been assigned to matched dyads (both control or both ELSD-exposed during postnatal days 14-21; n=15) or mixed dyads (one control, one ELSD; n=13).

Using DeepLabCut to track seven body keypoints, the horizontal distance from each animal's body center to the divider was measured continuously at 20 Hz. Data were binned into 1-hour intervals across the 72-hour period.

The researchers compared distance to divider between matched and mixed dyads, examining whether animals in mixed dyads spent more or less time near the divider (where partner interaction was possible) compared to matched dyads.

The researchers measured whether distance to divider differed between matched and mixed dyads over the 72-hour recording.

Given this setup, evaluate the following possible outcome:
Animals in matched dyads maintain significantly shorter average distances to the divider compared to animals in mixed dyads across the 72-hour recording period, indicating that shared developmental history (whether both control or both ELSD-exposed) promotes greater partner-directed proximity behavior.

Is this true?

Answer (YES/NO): NO